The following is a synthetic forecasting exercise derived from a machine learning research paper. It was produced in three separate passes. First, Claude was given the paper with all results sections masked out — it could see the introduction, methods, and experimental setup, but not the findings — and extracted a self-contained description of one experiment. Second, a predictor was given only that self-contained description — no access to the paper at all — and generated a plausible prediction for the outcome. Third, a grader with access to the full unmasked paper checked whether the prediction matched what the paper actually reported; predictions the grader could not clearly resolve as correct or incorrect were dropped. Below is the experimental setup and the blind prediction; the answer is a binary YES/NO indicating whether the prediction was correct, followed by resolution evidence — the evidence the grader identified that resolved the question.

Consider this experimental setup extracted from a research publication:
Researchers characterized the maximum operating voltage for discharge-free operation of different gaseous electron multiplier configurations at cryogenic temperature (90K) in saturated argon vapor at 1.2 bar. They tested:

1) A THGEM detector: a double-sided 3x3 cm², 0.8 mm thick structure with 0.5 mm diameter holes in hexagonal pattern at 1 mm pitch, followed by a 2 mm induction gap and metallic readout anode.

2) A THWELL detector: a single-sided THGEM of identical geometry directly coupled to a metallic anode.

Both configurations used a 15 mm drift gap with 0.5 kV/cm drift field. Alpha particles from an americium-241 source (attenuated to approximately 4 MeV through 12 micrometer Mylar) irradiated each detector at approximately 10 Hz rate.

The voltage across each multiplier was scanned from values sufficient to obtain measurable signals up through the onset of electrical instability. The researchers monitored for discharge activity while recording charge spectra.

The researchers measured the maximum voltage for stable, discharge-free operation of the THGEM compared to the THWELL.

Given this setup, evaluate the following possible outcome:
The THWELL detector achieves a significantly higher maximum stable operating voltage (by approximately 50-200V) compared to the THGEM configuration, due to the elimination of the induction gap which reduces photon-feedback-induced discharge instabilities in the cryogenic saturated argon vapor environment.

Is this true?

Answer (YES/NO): NO